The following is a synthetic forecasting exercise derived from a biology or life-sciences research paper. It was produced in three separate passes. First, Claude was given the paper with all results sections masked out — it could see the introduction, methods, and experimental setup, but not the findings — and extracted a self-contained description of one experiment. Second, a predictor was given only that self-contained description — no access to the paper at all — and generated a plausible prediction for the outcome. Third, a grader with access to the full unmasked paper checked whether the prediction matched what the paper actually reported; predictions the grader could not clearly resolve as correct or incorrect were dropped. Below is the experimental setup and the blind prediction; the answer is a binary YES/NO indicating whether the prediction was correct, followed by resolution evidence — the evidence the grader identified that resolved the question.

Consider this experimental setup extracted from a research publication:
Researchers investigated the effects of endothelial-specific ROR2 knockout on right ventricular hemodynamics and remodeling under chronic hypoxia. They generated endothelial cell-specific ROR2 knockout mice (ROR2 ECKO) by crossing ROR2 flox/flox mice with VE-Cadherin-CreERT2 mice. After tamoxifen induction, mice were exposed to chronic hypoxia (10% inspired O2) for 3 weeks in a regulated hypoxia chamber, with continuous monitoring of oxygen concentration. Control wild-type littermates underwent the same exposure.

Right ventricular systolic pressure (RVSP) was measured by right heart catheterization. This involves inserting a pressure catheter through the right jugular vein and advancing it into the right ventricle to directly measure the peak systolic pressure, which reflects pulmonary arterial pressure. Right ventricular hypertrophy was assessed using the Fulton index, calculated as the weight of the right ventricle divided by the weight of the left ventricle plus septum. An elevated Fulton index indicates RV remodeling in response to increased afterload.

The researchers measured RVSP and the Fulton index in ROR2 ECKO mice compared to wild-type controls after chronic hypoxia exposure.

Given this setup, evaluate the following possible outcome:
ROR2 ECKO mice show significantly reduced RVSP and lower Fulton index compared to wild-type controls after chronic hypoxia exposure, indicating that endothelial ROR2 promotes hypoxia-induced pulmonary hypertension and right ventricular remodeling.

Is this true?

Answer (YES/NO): NO